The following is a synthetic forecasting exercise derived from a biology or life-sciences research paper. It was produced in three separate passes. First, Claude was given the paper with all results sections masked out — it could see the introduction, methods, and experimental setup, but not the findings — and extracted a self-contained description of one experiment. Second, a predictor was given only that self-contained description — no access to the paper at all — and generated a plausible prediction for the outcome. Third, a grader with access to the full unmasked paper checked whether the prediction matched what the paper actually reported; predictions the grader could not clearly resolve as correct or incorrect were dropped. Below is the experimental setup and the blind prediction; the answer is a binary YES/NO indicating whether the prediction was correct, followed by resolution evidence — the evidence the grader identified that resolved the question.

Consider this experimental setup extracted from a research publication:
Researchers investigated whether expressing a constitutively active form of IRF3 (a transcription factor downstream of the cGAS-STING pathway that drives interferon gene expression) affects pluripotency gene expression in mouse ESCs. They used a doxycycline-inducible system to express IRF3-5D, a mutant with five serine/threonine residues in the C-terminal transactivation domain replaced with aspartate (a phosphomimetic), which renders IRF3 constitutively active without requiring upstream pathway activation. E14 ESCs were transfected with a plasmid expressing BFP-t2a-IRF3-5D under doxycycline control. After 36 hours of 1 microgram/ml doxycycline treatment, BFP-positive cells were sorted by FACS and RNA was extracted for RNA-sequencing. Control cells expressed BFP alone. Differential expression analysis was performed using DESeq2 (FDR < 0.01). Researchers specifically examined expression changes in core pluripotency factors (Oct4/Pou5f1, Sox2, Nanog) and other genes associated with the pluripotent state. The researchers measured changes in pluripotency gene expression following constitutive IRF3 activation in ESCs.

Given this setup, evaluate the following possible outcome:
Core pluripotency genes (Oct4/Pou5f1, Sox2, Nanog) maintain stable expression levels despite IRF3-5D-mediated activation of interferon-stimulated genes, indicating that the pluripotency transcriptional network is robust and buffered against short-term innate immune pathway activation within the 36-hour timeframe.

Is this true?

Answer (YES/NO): NO